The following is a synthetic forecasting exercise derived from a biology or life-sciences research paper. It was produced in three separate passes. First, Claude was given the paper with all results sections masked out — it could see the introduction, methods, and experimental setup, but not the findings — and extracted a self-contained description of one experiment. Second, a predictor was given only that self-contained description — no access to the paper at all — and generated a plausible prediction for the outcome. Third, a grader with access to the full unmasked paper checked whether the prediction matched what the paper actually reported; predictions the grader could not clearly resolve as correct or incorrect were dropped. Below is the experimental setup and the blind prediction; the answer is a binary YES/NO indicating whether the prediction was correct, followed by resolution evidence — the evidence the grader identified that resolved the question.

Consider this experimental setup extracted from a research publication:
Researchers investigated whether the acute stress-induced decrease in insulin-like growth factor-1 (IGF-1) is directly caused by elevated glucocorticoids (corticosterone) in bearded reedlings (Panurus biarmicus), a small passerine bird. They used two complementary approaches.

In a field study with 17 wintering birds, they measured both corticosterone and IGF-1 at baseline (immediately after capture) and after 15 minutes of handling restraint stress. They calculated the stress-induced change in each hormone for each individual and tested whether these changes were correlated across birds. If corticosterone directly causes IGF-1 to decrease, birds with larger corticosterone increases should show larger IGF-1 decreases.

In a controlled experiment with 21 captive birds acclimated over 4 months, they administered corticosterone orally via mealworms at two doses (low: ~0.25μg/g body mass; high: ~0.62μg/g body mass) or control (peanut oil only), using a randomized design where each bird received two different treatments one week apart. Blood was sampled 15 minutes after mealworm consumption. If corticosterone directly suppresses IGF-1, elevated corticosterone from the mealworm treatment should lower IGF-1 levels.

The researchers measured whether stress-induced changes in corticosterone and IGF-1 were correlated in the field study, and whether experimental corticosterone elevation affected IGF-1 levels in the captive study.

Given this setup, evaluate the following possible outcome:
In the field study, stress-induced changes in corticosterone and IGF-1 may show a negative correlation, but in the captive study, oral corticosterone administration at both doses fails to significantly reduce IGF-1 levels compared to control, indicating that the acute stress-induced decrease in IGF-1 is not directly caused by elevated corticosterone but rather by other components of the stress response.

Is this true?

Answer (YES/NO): YES